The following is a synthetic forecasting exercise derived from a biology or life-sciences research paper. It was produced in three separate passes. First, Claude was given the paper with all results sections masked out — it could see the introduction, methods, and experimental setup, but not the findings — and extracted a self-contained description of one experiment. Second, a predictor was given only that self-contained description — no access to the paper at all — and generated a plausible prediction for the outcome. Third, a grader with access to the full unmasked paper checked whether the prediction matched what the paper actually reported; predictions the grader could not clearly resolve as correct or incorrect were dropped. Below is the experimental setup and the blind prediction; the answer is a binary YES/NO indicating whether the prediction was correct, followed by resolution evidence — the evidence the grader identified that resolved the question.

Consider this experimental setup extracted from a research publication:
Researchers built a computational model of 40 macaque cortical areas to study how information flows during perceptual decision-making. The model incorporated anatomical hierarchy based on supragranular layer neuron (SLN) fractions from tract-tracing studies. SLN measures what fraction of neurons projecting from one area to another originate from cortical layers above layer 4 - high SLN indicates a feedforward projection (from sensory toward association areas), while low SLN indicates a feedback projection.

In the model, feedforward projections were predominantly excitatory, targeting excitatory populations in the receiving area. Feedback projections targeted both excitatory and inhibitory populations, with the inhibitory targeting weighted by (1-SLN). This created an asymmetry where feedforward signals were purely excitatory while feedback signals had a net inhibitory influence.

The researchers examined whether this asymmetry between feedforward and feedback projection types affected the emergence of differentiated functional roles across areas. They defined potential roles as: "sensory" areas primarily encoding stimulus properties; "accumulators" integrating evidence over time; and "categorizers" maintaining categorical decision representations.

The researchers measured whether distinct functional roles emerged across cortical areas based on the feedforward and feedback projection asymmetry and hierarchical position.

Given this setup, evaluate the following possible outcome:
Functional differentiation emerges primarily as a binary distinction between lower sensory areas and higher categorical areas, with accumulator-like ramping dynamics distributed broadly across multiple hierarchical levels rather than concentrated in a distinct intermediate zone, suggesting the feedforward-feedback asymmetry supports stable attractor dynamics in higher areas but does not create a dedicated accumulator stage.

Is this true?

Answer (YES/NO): NO